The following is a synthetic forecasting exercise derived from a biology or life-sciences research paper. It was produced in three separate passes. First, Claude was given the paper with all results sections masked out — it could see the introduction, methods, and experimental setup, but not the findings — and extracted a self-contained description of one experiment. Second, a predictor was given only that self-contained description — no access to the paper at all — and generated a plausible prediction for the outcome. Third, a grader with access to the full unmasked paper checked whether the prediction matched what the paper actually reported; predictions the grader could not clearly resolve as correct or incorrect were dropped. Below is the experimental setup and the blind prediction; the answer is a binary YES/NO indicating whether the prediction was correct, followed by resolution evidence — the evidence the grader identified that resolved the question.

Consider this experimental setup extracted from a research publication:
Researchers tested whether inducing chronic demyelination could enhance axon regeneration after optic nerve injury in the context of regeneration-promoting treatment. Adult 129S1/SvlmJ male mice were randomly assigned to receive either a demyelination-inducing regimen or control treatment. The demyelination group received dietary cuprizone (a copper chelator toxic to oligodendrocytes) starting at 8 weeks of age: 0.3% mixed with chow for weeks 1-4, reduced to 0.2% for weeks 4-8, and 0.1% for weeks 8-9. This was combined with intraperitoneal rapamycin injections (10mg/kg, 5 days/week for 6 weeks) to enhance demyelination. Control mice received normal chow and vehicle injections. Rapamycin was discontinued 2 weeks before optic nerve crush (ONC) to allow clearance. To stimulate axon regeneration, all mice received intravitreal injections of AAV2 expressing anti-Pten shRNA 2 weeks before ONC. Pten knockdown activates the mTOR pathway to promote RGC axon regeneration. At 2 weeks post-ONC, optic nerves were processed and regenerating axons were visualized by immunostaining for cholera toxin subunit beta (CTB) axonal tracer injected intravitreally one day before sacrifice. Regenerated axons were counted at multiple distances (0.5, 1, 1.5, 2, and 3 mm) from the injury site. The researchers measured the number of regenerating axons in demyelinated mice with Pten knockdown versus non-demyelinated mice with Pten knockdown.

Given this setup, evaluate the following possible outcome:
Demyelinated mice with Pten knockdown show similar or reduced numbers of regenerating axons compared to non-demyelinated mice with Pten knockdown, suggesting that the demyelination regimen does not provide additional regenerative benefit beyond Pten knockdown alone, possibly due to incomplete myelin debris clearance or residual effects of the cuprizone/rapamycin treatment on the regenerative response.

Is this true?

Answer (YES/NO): NO